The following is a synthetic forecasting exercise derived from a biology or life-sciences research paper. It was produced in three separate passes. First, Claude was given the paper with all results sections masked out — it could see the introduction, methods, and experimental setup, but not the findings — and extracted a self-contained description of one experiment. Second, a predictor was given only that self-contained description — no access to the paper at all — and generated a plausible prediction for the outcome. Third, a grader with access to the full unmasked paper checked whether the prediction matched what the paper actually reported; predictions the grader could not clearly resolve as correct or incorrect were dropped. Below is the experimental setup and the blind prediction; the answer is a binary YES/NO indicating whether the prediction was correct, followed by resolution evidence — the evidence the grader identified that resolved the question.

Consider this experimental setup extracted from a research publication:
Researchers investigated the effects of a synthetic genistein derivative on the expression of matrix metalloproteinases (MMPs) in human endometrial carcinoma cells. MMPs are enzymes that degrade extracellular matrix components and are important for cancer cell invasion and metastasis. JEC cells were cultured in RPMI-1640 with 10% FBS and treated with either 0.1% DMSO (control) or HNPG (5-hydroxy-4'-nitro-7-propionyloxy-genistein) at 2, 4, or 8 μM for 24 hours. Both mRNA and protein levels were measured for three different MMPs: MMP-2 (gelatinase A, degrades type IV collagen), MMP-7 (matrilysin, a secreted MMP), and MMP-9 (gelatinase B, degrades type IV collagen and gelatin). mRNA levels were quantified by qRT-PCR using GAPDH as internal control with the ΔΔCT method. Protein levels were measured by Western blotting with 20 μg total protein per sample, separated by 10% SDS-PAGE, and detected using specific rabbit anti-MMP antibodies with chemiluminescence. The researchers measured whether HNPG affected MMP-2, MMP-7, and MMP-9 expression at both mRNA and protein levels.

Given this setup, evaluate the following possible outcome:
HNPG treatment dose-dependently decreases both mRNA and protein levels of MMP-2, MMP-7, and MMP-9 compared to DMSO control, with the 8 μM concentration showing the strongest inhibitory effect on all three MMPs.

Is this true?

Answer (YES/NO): YES